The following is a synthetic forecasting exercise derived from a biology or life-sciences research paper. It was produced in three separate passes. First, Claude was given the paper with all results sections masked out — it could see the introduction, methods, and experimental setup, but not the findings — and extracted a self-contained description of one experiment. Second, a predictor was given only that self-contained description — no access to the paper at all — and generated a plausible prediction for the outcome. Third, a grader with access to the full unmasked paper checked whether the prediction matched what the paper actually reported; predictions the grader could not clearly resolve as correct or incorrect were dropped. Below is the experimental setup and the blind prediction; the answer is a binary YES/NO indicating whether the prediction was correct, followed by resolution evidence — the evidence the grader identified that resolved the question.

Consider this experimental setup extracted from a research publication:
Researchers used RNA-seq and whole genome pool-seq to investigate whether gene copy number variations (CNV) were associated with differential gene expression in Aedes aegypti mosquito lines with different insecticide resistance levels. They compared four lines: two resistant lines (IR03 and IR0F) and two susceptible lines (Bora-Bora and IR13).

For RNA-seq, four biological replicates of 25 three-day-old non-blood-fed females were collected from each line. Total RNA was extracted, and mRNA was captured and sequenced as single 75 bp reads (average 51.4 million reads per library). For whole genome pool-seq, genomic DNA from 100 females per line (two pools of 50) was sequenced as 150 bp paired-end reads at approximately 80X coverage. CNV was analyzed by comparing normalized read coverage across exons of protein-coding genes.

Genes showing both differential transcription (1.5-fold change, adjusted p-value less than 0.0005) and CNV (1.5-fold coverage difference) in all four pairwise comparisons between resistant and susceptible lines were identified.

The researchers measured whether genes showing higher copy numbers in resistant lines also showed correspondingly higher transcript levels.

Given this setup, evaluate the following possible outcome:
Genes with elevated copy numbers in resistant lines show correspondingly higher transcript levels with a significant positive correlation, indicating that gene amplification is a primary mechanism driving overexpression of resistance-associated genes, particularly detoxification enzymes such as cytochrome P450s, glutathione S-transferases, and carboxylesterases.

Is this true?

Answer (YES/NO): NO